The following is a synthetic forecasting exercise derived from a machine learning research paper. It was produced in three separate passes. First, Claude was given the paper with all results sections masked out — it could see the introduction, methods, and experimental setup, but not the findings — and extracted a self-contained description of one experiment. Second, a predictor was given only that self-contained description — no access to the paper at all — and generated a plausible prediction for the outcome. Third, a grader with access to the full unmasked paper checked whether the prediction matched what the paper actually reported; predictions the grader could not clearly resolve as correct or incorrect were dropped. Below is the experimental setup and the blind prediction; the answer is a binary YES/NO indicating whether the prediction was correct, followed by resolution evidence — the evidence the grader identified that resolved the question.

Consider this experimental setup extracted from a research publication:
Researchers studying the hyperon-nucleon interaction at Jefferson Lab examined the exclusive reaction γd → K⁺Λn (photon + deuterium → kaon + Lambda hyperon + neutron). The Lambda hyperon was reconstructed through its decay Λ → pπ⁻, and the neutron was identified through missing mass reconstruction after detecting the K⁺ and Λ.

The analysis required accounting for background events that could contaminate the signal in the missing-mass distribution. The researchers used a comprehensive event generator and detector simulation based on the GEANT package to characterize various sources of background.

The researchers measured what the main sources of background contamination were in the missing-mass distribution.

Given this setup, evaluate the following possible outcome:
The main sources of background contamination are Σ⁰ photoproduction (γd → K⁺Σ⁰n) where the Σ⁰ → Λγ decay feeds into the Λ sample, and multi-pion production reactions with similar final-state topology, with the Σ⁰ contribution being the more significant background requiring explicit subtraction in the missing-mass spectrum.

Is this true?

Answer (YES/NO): NO